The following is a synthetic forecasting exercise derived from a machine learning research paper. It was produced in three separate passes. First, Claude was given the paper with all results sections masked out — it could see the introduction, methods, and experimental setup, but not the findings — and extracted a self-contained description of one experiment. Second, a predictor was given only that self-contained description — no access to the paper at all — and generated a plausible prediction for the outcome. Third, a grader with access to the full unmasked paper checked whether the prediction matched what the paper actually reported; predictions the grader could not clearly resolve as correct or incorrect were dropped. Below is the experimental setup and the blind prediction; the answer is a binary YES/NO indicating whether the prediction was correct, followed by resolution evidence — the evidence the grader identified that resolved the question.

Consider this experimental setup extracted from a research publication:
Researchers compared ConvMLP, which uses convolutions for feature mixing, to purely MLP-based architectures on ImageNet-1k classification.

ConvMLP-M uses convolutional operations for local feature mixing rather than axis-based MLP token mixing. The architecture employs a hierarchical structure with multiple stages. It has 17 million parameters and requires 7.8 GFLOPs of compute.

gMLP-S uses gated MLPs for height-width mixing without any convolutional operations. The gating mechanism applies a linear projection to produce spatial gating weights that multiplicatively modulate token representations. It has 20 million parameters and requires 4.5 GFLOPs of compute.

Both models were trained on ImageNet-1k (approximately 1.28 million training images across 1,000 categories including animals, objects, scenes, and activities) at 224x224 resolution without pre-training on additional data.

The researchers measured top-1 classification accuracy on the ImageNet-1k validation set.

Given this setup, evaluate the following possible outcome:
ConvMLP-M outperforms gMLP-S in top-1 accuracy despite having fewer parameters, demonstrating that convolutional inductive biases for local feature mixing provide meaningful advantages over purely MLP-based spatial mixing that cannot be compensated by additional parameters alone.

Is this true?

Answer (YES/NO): NO